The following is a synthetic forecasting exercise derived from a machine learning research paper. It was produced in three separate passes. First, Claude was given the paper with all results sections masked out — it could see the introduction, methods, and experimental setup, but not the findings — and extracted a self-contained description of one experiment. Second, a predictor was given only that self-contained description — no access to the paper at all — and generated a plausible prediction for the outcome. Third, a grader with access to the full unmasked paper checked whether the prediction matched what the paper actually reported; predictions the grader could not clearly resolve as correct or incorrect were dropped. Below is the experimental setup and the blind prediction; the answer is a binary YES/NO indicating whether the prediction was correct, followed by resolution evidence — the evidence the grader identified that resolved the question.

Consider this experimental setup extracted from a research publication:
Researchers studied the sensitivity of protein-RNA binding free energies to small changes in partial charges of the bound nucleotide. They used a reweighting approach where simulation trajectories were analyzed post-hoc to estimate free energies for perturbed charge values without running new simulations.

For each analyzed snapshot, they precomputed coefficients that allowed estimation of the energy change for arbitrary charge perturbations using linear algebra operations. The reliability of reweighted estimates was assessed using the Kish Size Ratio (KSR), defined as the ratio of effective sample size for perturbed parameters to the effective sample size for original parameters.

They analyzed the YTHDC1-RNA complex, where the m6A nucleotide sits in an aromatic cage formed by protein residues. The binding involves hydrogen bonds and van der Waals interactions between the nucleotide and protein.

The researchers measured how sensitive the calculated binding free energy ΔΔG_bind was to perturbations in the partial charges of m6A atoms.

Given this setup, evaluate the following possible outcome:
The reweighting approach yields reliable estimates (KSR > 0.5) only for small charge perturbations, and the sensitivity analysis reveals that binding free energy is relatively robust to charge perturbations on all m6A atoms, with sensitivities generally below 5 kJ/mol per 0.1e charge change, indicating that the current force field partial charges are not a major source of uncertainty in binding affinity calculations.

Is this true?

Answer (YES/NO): NO